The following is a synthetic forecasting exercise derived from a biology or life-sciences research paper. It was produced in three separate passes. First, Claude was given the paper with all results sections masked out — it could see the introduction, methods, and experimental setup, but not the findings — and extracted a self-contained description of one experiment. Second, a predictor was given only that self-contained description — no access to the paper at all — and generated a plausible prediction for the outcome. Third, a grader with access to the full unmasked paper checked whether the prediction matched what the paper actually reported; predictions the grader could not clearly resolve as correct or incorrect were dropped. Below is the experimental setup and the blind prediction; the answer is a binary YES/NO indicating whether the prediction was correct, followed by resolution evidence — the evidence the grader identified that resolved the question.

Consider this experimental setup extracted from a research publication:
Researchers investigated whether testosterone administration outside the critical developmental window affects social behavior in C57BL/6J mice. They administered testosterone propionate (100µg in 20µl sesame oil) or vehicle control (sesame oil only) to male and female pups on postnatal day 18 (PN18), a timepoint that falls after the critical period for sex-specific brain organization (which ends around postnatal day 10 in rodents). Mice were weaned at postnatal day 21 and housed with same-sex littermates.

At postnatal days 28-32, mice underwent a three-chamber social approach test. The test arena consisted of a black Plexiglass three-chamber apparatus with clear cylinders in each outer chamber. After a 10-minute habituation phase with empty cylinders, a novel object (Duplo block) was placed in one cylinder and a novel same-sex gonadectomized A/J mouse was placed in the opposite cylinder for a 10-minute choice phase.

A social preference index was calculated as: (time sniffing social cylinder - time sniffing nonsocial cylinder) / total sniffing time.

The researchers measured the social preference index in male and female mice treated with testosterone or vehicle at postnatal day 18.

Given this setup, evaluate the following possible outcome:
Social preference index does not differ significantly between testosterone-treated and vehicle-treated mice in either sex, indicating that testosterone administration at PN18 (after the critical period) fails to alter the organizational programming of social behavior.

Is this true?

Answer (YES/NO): YES